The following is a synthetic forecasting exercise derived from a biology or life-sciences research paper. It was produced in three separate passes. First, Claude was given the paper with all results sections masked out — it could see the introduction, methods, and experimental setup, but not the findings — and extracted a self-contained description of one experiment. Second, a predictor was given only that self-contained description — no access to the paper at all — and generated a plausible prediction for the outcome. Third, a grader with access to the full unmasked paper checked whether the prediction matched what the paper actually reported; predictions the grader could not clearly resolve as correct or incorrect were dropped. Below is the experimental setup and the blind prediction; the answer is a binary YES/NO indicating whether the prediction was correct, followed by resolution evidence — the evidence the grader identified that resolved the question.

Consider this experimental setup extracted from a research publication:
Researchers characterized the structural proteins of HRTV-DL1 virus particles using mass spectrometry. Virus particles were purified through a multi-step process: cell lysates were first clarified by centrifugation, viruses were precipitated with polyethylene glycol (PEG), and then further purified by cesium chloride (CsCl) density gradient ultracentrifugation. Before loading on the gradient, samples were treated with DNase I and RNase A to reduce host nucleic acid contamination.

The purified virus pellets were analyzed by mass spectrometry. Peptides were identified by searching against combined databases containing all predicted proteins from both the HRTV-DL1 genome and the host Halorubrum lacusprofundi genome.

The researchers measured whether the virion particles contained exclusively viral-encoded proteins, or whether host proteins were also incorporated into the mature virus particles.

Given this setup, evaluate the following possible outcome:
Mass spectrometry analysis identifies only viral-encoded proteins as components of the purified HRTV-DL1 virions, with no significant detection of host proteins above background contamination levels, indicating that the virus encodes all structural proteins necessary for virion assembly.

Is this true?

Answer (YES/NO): YES